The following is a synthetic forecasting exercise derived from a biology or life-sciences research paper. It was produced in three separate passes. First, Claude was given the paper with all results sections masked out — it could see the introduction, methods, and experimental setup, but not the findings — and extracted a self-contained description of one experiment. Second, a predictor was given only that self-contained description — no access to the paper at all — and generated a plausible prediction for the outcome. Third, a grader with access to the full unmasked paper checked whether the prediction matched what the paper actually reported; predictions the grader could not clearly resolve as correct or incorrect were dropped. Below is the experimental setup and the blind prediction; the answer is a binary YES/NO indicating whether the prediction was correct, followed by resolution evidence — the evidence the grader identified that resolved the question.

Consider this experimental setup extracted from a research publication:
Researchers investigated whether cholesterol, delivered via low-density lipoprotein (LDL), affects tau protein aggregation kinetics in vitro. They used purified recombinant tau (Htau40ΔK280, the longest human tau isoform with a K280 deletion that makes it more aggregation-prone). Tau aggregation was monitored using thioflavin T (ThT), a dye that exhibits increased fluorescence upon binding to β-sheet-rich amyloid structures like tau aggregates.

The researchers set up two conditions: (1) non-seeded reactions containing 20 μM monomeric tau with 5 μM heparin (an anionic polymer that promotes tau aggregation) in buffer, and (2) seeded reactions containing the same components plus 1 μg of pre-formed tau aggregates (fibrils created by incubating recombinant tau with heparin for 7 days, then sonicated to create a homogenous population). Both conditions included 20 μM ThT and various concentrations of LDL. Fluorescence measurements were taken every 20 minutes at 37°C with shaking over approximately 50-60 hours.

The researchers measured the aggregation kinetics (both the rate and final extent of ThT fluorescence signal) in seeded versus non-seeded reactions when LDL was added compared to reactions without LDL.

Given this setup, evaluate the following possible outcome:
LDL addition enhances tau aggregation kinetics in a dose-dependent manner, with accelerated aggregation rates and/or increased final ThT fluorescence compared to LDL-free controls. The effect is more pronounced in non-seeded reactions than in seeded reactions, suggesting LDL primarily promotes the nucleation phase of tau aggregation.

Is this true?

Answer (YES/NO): NO